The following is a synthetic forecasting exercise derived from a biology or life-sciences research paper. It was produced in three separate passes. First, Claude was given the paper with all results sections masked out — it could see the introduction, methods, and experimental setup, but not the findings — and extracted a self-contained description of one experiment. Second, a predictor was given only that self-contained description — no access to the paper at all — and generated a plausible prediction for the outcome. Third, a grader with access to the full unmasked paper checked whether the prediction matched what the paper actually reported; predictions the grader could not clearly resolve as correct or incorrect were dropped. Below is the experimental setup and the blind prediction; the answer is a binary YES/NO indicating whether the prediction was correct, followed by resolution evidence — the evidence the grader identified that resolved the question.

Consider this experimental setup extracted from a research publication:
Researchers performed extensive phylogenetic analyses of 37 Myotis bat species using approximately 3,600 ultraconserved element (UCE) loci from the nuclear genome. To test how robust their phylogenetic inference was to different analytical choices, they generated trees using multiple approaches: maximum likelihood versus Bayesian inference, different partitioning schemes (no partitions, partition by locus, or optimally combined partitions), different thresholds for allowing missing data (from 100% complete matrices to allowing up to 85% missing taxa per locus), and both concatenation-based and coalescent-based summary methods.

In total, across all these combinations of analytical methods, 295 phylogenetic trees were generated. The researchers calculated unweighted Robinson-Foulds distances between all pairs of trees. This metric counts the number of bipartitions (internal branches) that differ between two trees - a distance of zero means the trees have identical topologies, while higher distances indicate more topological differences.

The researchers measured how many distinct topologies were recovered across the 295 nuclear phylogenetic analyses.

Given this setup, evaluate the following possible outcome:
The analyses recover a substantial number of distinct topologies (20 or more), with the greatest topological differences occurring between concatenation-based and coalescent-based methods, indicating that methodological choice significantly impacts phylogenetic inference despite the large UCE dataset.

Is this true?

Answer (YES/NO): NO